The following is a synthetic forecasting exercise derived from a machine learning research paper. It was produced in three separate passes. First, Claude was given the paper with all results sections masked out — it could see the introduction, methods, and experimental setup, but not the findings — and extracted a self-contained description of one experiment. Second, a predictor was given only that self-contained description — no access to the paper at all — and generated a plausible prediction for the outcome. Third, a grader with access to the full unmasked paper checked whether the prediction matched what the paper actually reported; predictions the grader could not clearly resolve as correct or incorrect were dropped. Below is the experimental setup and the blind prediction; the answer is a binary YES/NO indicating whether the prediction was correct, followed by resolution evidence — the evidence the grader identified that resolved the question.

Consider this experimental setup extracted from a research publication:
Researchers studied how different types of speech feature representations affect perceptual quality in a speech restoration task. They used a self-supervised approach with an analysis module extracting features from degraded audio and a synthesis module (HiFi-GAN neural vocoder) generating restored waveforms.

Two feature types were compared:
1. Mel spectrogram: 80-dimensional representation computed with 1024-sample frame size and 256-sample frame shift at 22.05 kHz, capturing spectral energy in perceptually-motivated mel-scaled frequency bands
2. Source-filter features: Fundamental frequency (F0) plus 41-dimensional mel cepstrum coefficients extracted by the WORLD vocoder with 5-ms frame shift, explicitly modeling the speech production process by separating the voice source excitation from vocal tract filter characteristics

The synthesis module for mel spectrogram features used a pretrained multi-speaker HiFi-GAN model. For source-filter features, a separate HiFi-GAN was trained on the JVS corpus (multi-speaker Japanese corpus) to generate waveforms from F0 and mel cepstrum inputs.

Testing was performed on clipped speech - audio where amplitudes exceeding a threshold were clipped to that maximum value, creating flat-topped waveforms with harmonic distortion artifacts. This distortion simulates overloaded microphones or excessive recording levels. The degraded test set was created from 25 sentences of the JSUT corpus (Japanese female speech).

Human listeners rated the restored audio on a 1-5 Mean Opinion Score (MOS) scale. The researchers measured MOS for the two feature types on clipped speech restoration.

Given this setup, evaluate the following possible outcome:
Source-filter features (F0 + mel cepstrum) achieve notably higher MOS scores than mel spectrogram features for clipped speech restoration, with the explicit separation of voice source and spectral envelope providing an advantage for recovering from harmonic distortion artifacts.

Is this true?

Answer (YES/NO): NO